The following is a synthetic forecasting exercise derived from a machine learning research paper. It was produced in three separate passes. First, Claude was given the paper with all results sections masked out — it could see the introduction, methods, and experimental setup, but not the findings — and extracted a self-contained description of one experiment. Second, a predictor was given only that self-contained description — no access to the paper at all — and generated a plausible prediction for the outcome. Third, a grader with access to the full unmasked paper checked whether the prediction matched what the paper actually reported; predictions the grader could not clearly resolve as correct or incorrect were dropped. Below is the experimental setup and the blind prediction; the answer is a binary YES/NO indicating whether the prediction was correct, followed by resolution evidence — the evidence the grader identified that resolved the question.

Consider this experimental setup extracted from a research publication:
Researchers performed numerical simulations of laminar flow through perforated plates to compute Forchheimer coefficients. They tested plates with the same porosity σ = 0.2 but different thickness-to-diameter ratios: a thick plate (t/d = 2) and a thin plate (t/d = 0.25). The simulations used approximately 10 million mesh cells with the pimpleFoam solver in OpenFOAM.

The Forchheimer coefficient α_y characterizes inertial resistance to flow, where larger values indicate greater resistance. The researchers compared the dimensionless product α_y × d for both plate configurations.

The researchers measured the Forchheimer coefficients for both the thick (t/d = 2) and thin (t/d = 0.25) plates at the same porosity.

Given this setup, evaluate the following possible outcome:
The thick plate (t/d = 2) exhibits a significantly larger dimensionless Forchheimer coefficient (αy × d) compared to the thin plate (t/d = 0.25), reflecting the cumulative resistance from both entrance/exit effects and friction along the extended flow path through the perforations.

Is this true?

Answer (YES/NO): NO